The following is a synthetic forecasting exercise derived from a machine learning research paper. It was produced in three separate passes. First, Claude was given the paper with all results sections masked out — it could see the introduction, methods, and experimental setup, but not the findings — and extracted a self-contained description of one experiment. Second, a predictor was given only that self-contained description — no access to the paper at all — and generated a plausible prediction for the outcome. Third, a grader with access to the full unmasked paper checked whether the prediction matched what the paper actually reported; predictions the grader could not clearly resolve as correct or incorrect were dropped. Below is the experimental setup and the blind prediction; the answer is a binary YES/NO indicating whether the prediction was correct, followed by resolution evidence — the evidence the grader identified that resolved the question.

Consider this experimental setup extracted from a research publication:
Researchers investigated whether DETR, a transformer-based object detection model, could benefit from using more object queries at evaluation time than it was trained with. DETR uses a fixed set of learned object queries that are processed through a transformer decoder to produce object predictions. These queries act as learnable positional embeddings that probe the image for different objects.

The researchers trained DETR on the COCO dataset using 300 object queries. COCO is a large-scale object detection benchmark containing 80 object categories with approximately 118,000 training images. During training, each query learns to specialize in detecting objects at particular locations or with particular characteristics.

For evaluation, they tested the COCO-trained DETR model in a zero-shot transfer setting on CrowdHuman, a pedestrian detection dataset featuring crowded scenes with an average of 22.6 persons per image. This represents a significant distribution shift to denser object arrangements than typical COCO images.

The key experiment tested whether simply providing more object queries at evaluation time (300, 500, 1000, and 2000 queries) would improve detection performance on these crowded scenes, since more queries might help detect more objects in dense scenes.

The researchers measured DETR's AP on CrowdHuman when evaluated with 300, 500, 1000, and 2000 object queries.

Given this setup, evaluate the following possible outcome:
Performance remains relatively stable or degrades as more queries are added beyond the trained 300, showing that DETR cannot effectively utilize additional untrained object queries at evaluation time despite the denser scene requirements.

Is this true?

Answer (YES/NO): YES